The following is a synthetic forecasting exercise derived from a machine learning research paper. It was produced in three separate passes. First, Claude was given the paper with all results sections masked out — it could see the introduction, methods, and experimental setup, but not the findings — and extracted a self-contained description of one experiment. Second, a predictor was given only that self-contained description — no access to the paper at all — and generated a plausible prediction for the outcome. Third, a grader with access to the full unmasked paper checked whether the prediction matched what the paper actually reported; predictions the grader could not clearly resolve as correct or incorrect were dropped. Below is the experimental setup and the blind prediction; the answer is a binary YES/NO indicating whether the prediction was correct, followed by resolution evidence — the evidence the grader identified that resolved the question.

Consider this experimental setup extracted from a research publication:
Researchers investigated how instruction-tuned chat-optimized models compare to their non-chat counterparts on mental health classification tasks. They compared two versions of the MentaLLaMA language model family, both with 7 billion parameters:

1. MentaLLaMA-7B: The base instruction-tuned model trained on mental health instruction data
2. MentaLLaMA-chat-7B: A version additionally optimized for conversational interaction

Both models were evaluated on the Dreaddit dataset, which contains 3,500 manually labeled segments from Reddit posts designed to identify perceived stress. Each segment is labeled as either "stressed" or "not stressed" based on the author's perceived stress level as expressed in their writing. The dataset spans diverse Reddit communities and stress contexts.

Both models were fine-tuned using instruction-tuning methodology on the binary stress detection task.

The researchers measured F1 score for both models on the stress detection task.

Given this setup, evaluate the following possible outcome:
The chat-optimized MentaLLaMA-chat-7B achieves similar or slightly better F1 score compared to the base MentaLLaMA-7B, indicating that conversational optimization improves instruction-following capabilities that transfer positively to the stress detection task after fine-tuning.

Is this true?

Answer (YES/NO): NO